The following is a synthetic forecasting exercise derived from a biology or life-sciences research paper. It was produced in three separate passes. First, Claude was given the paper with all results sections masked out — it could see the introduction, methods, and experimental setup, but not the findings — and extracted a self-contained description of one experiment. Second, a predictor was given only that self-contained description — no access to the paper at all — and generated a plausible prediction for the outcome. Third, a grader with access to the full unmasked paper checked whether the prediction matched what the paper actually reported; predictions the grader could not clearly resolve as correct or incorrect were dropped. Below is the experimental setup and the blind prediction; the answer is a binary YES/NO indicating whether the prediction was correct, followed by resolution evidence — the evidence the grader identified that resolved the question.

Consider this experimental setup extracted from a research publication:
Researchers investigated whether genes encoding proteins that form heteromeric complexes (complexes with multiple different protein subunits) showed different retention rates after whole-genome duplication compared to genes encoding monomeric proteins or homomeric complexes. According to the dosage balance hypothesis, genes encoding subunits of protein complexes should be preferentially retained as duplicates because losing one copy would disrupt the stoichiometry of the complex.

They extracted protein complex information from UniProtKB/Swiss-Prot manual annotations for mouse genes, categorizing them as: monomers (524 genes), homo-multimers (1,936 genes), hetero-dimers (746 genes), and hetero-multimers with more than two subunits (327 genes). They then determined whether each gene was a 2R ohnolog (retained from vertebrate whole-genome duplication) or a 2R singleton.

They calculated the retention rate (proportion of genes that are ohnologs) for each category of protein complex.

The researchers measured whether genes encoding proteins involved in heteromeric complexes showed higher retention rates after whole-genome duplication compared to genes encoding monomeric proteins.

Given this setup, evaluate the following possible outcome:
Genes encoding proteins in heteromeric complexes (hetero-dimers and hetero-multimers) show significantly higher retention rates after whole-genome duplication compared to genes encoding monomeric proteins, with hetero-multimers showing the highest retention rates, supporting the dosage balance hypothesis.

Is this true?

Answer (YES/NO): NO